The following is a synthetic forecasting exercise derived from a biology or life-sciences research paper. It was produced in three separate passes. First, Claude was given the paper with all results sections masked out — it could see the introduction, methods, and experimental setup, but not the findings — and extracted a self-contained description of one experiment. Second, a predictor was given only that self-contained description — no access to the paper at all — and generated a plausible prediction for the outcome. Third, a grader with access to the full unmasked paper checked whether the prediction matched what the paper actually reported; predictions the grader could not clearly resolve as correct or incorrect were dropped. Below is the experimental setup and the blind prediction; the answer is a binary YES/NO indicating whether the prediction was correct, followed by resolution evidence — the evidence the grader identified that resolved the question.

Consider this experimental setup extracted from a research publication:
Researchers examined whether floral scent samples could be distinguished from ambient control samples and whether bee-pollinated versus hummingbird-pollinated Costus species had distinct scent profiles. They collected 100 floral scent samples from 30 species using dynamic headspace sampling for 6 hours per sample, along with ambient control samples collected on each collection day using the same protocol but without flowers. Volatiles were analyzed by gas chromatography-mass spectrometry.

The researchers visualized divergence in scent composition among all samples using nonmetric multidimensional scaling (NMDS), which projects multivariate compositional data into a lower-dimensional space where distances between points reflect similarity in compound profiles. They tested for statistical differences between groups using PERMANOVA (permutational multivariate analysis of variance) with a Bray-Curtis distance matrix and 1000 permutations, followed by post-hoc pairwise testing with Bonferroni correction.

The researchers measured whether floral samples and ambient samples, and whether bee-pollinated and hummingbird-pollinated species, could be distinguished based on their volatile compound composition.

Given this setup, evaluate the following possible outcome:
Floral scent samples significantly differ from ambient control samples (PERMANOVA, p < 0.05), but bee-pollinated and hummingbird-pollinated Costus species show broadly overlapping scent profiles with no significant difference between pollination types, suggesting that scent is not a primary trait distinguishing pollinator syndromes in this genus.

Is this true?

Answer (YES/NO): NO